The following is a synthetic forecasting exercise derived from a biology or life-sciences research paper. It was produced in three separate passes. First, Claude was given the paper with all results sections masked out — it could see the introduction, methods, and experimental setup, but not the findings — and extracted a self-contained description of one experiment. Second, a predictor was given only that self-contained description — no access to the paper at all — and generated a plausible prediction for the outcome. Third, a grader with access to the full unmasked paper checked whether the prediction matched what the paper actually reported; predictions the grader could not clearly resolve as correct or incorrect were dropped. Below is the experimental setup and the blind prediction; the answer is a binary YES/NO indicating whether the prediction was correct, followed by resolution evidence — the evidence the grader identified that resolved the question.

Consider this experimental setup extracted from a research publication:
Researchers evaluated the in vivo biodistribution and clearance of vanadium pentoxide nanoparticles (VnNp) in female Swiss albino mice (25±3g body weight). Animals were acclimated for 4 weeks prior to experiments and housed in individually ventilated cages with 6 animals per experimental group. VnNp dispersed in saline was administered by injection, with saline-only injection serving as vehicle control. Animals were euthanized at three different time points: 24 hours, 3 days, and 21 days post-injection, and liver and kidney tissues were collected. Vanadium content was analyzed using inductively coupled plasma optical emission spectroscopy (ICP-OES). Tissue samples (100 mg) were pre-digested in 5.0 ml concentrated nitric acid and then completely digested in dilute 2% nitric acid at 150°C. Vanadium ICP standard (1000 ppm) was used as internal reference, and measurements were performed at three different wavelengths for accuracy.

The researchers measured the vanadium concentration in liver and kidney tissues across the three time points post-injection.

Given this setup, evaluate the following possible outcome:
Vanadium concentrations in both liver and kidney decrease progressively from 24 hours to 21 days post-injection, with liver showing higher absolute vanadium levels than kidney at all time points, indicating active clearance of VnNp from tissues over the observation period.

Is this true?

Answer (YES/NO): NO